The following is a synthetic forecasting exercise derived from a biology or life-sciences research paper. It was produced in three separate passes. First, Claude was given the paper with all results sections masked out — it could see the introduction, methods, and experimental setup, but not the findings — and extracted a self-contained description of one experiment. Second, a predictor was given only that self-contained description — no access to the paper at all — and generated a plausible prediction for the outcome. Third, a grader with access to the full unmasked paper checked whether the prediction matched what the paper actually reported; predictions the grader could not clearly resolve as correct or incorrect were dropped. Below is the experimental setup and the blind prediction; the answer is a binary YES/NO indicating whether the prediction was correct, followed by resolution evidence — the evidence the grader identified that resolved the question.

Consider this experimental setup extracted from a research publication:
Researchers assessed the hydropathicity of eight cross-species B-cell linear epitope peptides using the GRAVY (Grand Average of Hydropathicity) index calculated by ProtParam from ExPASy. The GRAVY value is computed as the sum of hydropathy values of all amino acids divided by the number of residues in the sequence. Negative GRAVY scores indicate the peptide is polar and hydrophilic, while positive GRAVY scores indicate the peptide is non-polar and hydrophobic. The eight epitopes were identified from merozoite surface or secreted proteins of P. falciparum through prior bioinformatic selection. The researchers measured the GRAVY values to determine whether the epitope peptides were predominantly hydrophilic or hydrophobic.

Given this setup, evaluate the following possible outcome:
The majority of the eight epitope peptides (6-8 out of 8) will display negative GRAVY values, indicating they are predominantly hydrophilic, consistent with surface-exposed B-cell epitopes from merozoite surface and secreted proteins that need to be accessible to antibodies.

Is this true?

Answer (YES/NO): YES